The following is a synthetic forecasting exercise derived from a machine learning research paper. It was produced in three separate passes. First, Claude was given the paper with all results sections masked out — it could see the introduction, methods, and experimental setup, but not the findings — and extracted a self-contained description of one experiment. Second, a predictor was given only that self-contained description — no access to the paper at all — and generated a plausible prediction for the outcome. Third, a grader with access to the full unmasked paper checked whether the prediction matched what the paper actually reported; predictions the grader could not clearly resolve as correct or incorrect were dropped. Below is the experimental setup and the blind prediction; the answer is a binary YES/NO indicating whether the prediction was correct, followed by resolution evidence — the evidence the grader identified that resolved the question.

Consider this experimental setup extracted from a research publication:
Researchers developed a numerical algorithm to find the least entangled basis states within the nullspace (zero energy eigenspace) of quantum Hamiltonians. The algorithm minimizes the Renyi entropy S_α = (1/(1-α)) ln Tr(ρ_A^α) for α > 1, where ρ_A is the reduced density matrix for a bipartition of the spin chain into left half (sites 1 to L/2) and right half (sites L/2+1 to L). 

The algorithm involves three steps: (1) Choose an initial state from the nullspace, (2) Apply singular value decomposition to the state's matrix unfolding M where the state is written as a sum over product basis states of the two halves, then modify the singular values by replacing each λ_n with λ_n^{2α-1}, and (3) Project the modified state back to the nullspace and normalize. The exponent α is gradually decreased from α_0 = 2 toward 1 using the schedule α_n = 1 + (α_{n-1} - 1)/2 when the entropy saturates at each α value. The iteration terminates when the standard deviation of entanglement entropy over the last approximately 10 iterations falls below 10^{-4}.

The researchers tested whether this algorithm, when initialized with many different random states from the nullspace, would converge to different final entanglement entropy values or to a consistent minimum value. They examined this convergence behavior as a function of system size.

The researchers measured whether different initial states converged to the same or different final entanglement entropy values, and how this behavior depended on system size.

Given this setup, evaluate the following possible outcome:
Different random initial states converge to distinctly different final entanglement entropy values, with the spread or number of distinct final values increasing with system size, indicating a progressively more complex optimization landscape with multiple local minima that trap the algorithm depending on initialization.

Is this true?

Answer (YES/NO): NO